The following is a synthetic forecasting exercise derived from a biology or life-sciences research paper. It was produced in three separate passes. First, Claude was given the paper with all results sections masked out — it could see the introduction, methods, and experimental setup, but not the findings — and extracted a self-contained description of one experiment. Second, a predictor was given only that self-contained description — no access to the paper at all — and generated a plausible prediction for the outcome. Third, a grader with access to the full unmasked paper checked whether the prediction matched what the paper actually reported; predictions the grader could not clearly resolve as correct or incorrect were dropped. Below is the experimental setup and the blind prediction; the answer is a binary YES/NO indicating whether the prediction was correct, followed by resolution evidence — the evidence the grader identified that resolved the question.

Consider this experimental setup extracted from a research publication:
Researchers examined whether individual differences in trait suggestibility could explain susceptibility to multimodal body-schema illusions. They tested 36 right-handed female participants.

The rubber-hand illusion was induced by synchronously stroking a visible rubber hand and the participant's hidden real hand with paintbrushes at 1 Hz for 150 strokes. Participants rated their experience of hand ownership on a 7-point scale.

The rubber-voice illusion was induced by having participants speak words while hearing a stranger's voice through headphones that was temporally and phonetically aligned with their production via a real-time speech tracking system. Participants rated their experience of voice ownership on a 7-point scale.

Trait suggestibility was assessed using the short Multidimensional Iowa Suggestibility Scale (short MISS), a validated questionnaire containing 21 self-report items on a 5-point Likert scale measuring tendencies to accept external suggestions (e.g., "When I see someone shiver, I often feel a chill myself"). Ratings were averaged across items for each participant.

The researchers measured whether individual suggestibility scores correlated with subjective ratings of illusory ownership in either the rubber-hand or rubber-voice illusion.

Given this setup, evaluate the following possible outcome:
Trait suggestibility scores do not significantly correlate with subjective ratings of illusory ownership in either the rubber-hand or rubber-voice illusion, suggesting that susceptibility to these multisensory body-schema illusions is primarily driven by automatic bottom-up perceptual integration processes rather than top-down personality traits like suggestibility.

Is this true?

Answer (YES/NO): YES